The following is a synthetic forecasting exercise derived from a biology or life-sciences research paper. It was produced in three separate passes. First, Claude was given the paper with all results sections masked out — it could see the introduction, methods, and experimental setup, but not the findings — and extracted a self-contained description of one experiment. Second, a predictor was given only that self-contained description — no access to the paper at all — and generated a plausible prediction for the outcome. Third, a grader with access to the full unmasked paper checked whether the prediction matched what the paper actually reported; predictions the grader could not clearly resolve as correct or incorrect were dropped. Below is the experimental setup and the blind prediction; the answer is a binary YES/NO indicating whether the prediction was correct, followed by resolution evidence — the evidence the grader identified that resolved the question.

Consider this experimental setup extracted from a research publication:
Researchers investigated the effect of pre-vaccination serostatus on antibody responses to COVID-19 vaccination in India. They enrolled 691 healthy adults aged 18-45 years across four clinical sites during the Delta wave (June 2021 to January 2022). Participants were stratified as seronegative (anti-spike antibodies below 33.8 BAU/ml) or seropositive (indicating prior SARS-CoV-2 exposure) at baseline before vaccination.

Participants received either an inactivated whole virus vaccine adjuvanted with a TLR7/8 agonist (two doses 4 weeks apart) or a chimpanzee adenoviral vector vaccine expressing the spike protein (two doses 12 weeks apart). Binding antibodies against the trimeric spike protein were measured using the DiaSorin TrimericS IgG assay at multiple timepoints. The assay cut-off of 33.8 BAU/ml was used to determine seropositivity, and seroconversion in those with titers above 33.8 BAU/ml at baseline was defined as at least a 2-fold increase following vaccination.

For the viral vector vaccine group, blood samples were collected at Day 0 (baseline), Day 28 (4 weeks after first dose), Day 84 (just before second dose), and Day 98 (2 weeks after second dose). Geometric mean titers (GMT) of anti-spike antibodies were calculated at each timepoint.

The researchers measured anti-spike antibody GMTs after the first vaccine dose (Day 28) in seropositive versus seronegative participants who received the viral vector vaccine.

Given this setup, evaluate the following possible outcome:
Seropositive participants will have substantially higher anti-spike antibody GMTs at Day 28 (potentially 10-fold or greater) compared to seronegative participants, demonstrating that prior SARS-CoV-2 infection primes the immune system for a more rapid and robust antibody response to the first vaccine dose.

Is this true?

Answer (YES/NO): YES